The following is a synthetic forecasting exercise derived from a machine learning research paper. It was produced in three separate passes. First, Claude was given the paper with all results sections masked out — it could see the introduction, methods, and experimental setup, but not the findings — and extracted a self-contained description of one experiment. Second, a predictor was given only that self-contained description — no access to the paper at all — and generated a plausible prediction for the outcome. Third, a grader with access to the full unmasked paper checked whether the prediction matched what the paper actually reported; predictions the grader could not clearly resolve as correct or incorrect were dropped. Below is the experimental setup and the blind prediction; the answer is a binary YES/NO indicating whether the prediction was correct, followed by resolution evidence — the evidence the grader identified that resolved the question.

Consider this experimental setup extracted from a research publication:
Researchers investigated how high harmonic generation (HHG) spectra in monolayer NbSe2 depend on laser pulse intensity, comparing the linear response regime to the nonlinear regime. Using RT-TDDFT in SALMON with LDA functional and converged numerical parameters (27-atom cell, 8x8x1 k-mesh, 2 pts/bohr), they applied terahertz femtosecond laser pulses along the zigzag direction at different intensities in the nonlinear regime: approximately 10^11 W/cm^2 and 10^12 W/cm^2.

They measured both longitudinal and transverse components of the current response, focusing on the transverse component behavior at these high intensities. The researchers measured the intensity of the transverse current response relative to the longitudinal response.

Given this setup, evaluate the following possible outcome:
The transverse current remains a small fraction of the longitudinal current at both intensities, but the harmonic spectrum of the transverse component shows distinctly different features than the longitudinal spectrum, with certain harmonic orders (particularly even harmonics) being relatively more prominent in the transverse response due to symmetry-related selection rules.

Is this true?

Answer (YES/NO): YES